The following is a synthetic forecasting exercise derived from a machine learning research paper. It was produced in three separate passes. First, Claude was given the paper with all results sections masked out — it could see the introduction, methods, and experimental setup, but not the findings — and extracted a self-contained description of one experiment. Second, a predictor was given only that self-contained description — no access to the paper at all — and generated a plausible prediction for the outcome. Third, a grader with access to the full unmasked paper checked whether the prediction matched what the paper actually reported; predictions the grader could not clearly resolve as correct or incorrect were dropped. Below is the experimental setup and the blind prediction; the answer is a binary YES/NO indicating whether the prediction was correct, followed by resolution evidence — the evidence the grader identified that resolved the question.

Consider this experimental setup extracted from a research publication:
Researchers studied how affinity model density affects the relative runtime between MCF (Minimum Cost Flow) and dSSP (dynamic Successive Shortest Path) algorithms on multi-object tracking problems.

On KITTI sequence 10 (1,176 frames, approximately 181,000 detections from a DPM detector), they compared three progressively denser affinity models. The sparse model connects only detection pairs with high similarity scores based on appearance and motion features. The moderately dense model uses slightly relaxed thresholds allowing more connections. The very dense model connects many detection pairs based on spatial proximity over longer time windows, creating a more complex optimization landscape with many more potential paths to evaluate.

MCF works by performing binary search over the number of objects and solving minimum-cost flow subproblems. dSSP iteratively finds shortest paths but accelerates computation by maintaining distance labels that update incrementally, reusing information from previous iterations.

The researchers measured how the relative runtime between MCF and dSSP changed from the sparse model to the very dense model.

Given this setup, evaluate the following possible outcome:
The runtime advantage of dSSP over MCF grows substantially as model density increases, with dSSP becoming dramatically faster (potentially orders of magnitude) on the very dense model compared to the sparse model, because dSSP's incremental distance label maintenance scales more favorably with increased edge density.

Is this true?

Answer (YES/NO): NO